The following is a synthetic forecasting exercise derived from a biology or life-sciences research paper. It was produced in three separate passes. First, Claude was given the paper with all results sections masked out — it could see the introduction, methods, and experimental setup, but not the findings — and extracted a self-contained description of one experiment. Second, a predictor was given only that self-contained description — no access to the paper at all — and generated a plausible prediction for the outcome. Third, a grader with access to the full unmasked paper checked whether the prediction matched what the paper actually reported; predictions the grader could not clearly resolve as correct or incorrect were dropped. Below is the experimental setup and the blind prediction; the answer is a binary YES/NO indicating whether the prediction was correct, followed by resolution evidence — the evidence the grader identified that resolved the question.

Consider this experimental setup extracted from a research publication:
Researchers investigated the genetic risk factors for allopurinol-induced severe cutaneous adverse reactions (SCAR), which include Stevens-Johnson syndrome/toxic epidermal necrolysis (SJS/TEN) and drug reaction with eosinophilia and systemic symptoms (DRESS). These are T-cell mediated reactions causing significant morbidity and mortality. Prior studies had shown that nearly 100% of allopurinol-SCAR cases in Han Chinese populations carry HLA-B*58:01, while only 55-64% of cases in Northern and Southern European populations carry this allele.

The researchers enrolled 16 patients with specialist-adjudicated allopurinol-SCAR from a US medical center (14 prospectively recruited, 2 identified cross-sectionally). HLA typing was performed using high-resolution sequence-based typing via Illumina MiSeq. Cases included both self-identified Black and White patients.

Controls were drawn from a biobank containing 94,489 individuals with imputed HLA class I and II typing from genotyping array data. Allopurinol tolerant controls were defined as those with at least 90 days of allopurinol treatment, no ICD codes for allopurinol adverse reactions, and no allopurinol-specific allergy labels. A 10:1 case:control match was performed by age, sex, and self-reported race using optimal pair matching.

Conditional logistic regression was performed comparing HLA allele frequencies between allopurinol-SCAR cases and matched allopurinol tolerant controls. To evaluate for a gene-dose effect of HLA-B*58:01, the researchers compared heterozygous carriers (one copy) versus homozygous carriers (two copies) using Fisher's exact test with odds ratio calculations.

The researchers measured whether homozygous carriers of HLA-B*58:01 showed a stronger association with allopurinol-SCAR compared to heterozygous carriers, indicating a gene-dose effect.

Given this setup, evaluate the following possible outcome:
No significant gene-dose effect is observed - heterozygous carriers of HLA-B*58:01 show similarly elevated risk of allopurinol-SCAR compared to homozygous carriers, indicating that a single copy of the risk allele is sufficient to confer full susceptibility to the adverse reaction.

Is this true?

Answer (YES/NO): NO